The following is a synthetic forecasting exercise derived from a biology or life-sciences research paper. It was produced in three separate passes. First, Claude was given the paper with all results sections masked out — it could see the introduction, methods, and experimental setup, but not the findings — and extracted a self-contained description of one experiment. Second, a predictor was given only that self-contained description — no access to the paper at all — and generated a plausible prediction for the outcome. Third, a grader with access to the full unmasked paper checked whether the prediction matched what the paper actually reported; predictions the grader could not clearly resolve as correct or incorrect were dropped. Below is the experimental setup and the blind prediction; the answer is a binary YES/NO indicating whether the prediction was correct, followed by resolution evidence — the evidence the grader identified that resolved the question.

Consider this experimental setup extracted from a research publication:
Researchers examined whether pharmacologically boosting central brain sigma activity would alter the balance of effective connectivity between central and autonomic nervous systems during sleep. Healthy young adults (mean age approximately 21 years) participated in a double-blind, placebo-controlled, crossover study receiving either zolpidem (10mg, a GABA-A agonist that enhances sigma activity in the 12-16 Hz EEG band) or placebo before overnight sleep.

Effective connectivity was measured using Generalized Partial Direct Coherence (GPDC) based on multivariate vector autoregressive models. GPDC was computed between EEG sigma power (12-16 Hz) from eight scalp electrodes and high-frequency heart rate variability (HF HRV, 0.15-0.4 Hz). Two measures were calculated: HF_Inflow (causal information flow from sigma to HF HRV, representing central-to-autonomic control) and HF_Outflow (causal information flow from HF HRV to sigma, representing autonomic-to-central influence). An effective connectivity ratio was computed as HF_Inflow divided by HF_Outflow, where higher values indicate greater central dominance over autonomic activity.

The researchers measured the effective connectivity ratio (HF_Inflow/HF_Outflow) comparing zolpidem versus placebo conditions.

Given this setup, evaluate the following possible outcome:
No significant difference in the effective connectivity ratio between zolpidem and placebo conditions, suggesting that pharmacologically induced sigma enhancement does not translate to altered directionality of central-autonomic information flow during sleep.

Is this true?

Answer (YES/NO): NO